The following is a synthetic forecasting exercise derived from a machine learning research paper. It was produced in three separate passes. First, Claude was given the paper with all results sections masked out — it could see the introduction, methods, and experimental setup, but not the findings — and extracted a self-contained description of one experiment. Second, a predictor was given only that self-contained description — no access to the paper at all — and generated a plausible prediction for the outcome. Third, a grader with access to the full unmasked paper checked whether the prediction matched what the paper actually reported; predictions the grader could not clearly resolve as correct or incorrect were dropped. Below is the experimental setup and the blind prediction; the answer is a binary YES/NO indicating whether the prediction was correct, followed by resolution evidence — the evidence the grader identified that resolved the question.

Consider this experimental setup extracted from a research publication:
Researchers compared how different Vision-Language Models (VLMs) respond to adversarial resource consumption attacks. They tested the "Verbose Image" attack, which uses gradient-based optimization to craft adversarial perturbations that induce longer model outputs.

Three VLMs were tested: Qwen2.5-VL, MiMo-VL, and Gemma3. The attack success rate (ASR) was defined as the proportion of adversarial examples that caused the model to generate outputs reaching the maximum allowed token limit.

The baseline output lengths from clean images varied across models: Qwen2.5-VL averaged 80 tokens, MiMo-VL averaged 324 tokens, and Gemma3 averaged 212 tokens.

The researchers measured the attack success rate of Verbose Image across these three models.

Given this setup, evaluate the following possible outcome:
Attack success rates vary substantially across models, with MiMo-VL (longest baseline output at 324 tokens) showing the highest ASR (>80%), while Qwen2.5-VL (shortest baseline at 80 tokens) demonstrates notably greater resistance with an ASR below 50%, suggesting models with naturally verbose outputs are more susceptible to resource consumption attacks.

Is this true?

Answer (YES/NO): NO